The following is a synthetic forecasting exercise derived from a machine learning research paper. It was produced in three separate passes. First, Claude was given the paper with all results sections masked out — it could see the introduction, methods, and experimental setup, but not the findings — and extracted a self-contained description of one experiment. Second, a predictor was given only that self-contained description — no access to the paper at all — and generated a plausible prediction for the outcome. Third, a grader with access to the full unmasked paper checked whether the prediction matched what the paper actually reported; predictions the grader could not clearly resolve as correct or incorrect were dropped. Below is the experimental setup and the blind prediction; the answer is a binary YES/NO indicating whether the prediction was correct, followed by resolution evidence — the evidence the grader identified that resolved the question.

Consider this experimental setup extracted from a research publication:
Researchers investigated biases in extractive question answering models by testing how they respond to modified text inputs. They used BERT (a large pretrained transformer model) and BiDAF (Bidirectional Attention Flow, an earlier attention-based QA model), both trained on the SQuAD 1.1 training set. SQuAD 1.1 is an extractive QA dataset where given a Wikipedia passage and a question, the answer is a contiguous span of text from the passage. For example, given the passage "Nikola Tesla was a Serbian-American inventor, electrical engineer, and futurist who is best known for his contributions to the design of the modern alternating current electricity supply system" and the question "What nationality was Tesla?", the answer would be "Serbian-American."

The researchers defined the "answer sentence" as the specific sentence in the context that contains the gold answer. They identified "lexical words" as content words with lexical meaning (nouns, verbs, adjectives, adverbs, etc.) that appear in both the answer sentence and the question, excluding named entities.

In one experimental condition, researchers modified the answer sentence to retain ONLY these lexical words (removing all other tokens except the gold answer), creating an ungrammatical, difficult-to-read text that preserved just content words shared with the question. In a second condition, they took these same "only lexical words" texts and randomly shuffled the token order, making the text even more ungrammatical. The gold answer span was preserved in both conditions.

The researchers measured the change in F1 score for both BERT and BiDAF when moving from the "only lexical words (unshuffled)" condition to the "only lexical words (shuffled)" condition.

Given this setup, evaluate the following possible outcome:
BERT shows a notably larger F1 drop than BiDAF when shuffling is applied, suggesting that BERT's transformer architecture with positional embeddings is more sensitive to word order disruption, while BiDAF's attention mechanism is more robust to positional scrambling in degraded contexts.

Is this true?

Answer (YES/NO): NO